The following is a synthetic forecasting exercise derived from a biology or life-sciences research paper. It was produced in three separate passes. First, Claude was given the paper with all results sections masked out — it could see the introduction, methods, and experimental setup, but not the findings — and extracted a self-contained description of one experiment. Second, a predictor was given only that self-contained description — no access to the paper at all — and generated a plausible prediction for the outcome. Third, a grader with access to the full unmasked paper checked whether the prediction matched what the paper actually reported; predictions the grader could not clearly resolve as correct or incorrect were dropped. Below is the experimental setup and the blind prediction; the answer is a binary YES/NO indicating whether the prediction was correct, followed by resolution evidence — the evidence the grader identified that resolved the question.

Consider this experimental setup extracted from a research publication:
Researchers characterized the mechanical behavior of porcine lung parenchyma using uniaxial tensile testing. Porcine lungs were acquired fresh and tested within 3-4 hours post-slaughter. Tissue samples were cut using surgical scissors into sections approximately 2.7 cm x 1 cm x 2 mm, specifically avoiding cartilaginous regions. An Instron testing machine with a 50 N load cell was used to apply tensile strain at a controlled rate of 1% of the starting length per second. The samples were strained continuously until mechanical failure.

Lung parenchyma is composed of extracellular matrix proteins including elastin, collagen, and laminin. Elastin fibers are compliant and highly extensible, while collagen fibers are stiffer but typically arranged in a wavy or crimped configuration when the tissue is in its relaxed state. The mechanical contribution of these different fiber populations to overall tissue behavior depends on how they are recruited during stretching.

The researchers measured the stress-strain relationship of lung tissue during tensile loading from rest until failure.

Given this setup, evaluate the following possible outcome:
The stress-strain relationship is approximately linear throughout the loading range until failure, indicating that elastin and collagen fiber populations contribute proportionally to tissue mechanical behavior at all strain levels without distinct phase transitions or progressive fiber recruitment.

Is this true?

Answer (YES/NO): NO